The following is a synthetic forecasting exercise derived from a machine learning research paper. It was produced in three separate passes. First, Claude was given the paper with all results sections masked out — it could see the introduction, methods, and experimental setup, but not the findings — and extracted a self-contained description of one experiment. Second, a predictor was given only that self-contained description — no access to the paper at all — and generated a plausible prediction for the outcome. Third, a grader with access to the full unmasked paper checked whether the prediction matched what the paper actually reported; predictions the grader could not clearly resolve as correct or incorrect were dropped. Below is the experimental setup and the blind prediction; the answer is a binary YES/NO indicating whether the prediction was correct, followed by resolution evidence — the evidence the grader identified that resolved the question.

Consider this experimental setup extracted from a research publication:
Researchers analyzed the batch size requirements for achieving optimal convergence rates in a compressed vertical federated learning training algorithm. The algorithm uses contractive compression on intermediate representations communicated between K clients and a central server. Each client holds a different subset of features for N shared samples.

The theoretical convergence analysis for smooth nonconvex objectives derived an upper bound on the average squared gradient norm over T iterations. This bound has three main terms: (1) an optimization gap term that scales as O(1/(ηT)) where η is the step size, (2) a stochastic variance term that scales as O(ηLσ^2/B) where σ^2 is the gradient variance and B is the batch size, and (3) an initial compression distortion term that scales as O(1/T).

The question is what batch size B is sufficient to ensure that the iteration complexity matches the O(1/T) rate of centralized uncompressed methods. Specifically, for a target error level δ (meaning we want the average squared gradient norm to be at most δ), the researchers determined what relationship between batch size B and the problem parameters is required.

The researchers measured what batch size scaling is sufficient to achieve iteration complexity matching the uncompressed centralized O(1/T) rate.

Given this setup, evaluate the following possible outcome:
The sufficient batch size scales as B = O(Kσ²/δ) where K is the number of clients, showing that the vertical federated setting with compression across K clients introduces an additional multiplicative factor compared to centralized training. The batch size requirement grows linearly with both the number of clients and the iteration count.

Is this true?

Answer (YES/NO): NO